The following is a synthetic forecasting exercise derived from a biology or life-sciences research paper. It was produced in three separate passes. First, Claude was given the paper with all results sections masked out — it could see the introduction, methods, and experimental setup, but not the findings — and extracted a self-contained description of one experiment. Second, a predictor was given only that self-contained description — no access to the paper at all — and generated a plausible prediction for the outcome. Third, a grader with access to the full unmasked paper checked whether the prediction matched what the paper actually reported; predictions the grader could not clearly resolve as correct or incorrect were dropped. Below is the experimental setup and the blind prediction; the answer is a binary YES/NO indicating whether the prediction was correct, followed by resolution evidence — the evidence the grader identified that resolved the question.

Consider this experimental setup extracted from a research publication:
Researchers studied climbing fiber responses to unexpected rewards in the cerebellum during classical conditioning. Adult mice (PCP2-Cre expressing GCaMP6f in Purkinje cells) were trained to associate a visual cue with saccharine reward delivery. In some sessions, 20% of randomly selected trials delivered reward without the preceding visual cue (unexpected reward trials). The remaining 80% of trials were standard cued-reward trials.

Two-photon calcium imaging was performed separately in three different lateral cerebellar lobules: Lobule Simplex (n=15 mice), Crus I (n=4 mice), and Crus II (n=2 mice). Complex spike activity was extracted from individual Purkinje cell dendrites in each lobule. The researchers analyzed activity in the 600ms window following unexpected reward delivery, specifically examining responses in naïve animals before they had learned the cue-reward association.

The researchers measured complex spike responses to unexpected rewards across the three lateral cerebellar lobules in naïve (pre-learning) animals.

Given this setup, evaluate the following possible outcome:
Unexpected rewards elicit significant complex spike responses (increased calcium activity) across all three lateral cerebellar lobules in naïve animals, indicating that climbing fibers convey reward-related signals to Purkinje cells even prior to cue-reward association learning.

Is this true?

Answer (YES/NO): NO